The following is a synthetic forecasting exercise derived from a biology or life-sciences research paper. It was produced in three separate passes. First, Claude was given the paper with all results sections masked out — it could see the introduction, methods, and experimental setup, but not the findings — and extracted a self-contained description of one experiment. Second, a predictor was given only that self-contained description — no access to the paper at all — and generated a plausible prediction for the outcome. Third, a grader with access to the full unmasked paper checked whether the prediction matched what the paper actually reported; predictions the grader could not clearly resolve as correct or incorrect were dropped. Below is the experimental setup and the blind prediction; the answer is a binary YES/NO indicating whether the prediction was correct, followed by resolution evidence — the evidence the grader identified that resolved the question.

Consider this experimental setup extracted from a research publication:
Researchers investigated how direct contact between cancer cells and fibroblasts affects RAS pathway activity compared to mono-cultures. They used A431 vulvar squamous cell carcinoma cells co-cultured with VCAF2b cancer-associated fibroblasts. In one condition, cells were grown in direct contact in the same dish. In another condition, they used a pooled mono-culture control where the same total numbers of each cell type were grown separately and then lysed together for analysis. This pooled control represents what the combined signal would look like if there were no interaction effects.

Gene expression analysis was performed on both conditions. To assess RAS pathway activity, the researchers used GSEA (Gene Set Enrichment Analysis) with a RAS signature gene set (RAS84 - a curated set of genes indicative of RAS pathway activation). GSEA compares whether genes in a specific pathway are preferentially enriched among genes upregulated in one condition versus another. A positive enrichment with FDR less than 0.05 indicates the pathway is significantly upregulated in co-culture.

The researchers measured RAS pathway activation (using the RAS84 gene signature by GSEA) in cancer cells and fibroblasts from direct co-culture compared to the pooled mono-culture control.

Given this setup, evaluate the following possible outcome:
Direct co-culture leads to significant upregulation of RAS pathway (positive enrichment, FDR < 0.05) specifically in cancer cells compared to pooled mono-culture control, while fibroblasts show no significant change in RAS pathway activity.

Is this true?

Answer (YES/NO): NO